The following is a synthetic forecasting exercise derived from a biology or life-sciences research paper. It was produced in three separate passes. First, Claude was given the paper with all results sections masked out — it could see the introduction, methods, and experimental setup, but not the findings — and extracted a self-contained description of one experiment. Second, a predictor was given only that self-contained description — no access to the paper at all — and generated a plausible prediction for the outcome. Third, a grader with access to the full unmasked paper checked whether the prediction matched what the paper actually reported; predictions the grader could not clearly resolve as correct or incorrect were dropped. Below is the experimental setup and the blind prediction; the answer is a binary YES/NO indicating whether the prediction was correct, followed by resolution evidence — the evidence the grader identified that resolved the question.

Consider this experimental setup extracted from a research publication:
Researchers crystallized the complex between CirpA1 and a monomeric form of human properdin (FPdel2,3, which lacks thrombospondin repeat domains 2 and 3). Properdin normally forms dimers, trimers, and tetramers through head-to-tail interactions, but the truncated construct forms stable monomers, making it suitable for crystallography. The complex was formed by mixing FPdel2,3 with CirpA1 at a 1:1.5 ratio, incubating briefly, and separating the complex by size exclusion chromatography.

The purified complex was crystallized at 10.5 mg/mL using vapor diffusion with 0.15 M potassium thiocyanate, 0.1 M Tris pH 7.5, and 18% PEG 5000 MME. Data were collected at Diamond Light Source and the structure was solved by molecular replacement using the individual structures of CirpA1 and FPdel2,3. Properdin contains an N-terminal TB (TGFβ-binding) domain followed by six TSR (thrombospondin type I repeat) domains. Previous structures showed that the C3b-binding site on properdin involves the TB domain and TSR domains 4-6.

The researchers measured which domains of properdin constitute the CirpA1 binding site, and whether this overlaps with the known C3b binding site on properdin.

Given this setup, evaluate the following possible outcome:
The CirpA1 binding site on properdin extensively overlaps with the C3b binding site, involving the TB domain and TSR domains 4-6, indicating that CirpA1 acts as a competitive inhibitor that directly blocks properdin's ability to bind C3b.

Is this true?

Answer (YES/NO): NO